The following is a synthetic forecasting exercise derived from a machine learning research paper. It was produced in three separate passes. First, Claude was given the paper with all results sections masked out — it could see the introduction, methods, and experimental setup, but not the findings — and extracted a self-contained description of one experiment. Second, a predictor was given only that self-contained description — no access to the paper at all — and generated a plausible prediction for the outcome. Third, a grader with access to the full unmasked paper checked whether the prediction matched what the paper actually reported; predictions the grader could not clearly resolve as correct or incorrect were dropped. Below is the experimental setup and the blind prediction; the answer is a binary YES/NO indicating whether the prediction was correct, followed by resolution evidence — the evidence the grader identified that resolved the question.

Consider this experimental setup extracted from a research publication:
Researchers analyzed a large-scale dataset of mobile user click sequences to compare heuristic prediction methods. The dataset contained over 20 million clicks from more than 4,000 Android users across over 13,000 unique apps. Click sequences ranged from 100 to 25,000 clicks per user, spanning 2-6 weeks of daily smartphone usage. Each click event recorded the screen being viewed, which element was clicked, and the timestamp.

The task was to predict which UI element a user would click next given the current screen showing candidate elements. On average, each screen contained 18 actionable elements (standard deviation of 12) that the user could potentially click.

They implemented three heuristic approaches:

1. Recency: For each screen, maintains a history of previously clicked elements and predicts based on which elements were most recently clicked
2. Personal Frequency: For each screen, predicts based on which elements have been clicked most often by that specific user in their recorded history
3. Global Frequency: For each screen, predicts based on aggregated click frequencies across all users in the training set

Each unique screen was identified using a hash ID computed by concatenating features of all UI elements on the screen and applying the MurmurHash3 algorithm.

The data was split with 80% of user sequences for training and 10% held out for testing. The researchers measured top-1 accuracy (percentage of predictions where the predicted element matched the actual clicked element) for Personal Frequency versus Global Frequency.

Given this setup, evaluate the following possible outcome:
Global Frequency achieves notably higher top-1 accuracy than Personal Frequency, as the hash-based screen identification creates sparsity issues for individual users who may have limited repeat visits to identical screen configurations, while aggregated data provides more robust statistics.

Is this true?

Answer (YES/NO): NO